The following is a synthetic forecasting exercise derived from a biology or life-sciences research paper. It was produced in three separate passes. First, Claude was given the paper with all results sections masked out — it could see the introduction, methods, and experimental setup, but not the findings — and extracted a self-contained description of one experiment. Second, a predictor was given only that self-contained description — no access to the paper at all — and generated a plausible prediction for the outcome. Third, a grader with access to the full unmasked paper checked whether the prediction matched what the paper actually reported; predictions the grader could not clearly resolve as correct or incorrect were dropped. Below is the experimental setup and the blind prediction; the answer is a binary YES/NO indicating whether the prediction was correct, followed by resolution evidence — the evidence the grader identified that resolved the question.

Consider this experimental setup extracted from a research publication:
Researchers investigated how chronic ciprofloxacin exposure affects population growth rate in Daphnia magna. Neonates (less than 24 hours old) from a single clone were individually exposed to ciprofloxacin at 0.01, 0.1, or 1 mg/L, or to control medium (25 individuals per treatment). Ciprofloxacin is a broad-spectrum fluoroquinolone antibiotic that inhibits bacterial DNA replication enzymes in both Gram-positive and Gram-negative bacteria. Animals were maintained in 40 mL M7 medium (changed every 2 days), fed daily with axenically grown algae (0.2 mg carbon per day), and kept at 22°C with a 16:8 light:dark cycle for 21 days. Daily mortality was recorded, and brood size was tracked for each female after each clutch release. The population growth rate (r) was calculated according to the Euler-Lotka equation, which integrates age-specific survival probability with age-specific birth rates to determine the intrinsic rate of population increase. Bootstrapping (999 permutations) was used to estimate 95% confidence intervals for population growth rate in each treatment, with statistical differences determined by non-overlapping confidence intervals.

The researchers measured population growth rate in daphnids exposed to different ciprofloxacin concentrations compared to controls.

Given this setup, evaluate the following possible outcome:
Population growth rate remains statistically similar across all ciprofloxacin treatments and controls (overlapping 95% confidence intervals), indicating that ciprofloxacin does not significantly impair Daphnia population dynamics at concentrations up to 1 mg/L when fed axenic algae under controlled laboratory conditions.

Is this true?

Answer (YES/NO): NO